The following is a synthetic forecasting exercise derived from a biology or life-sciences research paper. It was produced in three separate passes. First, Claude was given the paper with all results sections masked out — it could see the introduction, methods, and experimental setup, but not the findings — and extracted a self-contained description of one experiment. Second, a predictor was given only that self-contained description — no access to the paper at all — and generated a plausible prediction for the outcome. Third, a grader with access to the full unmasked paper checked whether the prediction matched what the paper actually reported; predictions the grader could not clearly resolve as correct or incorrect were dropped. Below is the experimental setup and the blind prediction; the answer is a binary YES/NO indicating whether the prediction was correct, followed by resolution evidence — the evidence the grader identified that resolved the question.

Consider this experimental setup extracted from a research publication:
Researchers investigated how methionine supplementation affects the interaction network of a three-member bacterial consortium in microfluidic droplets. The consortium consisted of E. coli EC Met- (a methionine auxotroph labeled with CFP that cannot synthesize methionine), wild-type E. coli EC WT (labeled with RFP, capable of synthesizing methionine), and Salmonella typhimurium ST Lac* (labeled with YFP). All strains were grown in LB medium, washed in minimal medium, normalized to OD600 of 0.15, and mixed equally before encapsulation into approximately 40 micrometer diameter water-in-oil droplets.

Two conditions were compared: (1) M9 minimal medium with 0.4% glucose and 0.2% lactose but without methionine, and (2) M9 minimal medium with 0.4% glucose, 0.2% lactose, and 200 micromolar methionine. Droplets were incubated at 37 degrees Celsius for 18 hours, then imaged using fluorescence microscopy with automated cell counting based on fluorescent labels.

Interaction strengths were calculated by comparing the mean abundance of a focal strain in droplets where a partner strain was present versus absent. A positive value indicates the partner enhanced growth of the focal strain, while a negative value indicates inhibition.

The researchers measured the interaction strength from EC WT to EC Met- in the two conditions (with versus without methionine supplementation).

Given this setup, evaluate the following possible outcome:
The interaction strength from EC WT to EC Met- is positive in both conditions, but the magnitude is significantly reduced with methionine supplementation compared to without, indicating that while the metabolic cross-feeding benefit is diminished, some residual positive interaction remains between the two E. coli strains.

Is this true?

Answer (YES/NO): NO